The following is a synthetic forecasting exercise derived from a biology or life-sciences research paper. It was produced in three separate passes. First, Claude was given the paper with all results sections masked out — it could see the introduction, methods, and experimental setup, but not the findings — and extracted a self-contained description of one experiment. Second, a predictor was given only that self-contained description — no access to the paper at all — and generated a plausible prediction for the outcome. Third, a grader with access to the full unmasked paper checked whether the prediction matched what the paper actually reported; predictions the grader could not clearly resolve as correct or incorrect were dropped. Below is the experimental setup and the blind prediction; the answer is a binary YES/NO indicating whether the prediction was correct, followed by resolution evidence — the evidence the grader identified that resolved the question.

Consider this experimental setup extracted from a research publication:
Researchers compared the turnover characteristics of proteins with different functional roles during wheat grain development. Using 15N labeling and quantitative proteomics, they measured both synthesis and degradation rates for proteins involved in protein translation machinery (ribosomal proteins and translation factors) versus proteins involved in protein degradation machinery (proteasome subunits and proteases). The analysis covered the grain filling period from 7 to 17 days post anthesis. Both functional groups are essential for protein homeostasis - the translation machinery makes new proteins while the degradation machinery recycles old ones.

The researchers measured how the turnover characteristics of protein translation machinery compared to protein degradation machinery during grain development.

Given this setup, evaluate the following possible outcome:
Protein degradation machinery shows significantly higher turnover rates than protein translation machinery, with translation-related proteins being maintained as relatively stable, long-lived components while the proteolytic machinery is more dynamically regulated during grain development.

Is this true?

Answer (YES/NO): YES